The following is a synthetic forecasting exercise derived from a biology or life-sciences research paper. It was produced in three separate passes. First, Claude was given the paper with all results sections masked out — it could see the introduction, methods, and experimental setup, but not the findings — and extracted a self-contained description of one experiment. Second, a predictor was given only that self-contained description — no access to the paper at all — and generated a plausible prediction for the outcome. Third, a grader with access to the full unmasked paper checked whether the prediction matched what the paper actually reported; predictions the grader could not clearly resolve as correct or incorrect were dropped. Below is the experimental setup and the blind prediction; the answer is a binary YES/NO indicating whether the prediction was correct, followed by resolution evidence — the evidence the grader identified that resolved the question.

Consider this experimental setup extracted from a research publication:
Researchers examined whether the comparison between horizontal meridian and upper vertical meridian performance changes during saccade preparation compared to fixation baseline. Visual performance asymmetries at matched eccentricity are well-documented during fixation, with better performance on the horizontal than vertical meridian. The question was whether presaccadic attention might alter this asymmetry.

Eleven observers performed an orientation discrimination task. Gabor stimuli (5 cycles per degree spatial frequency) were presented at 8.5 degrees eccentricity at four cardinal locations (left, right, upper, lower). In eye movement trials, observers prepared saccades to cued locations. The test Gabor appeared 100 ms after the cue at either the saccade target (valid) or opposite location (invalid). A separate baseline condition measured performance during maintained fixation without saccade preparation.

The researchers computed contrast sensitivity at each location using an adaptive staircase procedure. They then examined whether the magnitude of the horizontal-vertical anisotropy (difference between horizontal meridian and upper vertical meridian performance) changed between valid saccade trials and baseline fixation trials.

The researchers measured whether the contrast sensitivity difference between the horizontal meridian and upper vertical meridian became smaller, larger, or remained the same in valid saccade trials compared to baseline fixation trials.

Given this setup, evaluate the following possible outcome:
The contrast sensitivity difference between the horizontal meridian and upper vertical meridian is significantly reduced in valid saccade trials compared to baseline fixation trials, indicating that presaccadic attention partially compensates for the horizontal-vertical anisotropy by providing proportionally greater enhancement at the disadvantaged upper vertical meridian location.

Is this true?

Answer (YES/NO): NO